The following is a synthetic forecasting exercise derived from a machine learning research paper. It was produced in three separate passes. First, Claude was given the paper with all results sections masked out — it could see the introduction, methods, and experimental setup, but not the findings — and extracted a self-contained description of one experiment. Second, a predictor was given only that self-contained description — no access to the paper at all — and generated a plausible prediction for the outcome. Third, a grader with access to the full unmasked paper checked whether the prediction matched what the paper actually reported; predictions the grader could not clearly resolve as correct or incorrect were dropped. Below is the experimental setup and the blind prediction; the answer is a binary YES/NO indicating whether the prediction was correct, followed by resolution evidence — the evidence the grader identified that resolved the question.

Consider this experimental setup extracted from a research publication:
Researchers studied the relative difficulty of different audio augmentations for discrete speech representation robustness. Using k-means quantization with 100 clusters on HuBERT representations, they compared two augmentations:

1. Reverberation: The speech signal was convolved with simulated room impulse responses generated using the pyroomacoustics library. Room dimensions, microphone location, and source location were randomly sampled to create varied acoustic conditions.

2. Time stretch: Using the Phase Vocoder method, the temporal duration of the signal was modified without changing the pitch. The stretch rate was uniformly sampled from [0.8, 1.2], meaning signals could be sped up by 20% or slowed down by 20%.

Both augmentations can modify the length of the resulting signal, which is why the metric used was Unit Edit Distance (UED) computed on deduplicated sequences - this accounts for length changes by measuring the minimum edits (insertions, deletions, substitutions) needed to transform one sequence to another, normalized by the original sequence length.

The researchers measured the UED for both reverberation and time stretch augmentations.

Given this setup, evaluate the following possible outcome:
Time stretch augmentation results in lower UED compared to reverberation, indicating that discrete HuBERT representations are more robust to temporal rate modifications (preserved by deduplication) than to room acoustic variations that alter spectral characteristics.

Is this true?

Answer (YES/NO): NO